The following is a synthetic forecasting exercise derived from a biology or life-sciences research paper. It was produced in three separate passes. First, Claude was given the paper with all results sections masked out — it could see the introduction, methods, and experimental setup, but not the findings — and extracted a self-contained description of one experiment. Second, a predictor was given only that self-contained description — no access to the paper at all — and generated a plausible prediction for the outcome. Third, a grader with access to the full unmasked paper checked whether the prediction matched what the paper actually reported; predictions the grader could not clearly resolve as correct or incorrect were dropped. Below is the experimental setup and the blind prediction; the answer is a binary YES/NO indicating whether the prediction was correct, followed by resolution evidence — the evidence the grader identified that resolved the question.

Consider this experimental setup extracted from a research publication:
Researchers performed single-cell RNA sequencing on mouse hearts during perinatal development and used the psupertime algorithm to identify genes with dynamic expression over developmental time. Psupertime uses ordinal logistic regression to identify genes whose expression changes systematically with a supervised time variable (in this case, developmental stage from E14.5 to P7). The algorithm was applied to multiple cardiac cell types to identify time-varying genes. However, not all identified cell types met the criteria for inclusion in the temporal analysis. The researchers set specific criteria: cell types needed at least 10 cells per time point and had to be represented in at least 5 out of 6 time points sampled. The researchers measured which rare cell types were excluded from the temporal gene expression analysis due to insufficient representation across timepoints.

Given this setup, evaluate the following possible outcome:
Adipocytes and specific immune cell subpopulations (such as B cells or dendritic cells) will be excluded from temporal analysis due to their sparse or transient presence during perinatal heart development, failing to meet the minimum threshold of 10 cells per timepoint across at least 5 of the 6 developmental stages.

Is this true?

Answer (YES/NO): NO